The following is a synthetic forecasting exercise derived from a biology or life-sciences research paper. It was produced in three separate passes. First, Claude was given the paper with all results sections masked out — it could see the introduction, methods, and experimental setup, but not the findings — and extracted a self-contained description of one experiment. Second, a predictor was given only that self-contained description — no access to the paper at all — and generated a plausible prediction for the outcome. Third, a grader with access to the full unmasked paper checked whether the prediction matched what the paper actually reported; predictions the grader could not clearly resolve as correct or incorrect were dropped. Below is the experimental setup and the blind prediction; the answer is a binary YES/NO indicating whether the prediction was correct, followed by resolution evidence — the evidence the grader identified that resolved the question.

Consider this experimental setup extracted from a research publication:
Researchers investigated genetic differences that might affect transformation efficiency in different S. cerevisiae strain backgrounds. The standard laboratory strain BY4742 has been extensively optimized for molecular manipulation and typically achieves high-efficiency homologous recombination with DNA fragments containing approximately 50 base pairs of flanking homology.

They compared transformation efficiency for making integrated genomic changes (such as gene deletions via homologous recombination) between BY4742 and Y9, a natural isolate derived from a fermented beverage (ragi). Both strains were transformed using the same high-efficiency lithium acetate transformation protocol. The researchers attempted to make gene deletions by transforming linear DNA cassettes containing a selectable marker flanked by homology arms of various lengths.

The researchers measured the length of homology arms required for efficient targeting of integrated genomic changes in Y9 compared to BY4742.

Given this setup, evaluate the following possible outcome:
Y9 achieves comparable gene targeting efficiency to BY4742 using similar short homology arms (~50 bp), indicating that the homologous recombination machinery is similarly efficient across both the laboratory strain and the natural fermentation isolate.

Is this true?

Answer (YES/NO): NO